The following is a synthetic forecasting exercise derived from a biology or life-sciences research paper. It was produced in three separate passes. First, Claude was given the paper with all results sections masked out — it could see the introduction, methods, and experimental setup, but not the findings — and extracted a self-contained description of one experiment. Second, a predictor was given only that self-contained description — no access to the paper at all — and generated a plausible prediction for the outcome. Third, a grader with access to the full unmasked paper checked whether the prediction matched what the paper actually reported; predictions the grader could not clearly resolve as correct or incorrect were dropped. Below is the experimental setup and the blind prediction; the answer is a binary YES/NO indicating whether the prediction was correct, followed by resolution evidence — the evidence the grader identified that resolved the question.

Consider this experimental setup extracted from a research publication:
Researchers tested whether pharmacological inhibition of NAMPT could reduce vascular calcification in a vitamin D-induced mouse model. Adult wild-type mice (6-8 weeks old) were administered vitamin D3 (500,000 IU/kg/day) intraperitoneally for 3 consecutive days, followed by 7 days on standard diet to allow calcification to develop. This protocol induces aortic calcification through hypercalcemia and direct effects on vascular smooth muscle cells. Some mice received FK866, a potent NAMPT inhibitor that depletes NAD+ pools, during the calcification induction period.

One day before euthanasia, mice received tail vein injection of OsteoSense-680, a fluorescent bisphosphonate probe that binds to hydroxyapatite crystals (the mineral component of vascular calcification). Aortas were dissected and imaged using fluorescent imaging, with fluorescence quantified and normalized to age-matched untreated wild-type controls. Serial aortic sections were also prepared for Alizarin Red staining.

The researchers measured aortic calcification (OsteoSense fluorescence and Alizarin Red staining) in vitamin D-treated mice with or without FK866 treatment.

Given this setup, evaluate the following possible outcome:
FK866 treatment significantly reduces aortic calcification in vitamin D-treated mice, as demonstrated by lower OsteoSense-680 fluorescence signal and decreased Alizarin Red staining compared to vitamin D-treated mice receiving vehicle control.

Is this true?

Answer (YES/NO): YES